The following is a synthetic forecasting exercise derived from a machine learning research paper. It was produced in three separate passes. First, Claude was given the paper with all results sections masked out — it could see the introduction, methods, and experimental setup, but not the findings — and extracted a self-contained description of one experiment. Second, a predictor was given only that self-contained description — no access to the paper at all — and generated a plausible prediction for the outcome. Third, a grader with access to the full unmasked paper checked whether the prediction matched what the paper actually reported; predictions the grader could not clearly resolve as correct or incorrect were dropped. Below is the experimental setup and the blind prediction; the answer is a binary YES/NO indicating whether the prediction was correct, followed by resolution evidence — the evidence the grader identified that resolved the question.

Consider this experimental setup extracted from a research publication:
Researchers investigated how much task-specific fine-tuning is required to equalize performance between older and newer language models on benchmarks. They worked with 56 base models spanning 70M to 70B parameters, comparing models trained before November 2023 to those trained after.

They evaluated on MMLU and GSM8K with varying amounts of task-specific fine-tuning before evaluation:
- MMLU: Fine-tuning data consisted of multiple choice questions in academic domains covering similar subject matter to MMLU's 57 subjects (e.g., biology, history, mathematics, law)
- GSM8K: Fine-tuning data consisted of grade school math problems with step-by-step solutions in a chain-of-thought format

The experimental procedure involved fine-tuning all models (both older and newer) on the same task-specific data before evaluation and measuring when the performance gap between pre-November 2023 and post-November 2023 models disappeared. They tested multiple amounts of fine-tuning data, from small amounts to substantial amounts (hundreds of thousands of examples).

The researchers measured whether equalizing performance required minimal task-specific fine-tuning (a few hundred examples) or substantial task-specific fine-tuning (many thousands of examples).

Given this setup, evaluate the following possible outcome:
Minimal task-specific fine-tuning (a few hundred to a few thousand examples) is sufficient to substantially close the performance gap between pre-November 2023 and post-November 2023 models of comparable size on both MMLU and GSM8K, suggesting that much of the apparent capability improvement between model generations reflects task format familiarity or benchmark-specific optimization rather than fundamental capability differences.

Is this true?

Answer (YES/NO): NO